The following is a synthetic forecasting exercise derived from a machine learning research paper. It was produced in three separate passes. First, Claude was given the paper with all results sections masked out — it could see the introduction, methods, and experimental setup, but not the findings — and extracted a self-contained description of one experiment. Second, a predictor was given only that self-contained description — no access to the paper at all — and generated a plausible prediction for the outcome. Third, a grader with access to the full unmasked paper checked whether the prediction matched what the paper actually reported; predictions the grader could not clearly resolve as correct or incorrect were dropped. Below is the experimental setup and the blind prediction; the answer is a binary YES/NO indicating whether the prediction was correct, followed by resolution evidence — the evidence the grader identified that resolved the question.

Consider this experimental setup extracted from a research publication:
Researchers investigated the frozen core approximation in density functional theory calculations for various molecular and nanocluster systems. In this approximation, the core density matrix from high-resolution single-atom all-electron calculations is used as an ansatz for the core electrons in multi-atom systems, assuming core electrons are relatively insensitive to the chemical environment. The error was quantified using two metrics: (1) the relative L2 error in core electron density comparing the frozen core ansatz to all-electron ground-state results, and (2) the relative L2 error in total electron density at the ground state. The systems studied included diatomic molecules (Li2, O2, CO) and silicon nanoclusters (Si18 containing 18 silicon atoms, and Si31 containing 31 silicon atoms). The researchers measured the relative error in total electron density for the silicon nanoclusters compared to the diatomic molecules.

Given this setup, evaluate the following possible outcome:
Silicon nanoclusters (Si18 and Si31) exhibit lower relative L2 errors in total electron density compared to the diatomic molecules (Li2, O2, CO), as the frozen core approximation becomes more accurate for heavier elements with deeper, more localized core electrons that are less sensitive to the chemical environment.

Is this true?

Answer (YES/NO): NO